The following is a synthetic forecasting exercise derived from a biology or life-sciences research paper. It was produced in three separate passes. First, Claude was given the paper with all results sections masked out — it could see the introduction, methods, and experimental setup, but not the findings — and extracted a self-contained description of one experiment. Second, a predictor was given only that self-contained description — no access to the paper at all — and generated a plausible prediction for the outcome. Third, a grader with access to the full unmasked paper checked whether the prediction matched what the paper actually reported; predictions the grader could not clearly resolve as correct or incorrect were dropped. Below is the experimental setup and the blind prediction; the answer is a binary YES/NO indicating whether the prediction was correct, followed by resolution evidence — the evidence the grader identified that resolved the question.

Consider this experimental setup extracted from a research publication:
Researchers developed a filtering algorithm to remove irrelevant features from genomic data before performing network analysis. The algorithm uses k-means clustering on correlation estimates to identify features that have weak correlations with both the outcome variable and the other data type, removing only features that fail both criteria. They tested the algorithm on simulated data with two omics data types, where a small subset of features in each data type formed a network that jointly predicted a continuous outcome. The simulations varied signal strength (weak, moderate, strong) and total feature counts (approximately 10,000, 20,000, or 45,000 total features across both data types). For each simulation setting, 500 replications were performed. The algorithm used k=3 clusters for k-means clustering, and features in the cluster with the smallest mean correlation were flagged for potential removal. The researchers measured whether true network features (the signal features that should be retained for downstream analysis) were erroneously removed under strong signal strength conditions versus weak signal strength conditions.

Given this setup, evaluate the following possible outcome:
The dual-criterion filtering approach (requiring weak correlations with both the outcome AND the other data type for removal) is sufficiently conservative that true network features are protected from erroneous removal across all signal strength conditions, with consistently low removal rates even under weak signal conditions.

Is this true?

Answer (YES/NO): NO